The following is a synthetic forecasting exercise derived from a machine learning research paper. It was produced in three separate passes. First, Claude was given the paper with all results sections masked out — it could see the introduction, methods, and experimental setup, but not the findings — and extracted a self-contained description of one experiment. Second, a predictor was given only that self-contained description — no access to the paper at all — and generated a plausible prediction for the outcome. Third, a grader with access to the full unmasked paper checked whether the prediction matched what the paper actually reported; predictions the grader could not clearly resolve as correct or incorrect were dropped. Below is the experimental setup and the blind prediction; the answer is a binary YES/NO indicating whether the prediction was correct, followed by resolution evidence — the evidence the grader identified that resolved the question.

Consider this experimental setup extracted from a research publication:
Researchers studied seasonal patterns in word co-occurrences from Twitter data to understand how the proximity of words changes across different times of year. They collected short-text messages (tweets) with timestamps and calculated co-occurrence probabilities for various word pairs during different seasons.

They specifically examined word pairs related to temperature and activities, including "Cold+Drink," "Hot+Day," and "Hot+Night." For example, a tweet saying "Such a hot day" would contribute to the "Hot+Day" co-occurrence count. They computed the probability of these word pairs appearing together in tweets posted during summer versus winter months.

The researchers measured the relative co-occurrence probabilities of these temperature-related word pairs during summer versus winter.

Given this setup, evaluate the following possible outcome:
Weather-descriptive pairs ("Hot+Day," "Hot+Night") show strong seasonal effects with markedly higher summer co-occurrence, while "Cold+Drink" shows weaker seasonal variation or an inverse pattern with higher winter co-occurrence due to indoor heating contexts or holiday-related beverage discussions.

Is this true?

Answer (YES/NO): NO